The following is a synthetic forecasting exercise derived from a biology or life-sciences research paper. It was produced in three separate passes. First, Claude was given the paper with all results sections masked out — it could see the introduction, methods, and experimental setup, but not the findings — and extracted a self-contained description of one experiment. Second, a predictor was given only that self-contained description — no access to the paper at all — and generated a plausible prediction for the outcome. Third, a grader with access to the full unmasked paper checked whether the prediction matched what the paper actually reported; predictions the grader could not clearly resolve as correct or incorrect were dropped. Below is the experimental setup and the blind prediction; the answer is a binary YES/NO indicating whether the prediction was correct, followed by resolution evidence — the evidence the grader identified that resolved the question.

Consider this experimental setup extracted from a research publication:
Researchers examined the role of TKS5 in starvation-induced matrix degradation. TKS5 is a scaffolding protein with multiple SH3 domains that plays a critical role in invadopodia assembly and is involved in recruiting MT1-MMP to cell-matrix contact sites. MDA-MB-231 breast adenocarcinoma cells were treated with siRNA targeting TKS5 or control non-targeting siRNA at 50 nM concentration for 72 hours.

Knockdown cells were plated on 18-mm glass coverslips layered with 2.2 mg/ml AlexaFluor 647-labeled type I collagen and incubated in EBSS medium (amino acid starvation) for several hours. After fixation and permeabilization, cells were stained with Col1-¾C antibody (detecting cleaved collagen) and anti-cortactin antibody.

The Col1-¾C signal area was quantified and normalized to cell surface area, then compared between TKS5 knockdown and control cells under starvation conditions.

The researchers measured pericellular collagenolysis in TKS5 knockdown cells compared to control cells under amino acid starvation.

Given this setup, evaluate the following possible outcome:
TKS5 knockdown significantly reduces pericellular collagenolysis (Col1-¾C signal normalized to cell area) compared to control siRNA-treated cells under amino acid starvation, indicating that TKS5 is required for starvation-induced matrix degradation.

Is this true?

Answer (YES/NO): YES